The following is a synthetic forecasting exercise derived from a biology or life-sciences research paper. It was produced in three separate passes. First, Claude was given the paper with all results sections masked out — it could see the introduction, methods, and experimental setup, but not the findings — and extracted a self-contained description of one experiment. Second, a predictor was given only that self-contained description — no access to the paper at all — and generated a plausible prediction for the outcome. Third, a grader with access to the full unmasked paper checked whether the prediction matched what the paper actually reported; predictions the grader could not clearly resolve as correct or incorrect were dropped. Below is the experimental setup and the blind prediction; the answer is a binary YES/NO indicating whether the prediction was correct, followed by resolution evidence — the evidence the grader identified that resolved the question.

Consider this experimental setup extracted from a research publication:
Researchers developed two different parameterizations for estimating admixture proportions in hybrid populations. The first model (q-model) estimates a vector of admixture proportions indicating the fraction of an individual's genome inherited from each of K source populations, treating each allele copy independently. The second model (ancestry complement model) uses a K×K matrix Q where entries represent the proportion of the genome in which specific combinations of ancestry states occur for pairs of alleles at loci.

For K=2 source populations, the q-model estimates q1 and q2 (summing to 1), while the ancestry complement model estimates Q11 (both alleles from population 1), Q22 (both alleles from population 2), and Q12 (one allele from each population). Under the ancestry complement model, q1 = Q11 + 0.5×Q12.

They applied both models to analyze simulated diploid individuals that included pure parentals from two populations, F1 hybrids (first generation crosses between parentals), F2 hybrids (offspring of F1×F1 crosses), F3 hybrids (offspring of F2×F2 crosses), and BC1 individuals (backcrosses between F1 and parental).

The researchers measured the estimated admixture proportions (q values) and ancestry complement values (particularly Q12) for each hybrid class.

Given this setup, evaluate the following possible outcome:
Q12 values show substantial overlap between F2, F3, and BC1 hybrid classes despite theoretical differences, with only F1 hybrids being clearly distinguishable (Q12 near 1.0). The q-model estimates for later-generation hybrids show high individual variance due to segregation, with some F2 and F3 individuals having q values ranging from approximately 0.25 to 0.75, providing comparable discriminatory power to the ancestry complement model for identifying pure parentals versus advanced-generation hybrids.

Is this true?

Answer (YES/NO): NO